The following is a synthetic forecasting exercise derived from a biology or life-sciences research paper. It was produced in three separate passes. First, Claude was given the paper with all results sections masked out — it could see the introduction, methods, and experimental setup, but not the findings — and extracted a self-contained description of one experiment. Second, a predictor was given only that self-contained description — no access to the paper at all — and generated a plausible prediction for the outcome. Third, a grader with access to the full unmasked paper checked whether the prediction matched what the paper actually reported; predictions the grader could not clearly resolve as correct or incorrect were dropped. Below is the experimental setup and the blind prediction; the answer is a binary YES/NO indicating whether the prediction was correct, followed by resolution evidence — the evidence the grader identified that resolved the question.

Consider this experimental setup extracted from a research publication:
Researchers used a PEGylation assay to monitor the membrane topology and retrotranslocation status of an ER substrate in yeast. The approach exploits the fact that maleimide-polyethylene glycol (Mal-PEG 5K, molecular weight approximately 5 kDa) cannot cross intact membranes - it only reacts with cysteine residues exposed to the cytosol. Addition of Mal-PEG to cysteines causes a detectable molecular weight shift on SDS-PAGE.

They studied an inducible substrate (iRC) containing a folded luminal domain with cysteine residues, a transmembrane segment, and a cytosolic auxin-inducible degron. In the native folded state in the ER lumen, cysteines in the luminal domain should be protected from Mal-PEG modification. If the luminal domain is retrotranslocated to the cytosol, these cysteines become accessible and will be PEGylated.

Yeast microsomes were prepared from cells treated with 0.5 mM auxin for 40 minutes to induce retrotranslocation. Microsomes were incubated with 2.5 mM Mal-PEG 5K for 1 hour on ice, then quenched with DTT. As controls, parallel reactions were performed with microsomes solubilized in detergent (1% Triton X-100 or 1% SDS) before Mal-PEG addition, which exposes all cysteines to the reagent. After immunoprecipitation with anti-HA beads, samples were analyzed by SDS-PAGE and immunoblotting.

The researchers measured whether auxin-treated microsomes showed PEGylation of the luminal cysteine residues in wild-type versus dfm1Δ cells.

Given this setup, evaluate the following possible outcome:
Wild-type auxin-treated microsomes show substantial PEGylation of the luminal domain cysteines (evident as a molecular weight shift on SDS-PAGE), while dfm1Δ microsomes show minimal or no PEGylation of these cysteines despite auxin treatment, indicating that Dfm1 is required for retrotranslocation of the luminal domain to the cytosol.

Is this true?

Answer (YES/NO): NO